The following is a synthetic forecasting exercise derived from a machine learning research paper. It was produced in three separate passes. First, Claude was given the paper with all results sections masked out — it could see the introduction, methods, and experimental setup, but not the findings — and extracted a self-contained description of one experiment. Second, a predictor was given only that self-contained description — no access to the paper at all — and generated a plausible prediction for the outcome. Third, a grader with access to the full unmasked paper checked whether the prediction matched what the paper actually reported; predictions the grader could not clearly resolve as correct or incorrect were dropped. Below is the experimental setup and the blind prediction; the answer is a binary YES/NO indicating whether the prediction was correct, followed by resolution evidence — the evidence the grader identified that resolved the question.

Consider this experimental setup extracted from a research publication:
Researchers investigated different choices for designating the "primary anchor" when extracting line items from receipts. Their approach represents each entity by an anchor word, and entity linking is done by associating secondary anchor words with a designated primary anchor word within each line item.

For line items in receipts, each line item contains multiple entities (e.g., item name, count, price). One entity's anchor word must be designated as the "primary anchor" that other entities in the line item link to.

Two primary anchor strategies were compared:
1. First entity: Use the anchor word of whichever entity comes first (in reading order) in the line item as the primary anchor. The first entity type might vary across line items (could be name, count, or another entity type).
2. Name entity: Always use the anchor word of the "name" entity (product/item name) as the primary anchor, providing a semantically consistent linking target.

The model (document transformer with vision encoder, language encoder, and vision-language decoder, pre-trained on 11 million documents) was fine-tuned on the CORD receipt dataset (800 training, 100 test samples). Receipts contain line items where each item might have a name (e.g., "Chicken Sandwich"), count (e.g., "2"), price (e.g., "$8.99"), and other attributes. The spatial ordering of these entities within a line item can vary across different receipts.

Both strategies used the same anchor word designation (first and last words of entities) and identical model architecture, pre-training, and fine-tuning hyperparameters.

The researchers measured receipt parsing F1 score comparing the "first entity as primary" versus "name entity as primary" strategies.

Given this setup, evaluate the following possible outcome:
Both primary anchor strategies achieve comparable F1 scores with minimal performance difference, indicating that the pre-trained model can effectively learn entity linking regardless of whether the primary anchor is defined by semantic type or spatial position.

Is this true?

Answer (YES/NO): NO